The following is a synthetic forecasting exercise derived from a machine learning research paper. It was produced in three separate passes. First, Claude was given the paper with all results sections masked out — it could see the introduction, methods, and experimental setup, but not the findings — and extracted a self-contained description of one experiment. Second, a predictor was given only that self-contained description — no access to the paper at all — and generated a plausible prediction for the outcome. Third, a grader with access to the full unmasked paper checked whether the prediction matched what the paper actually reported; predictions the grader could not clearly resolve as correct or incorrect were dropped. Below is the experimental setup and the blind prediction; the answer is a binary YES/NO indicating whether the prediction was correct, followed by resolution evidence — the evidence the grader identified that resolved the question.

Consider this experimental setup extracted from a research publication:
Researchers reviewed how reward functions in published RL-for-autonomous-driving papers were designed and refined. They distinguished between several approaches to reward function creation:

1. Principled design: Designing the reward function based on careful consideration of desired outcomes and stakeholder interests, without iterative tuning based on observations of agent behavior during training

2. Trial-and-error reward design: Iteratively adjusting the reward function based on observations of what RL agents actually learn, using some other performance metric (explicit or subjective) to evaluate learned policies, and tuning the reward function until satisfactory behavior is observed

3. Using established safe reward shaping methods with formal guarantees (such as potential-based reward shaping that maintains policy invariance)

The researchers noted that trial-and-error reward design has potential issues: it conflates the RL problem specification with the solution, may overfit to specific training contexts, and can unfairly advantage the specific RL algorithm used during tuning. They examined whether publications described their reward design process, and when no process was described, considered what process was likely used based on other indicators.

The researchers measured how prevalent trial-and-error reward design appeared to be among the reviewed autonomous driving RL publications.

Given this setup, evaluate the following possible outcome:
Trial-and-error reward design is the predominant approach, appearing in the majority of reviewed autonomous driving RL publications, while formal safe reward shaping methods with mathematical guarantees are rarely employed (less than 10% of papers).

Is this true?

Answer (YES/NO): YES